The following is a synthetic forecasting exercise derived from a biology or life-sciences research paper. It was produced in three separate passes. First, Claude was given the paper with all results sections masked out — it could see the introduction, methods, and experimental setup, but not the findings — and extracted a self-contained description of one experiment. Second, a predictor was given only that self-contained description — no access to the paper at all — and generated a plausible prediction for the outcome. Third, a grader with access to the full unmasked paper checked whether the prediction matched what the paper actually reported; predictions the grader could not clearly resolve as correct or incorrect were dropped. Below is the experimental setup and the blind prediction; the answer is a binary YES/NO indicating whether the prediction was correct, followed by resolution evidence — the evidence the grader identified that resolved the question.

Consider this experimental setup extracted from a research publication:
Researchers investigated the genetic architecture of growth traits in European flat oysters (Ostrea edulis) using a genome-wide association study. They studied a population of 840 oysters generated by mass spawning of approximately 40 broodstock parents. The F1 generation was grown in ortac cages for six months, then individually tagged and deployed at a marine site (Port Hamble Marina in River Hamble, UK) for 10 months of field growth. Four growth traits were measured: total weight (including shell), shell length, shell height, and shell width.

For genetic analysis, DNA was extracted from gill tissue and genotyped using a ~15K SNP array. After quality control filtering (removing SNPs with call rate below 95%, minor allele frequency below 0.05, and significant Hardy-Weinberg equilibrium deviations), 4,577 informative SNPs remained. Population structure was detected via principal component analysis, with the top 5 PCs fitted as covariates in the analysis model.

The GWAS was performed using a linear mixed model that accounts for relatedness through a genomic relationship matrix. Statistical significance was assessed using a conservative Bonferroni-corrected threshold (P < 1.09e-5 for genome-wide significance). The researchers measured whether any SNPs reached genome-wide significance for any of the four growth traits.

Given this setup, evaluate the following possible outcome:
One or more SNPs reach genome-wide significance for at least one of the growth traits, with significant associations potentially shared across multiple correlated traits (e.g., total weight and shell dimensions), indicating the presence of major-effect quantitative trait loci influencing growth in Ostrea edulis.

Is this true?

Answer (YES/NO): NO